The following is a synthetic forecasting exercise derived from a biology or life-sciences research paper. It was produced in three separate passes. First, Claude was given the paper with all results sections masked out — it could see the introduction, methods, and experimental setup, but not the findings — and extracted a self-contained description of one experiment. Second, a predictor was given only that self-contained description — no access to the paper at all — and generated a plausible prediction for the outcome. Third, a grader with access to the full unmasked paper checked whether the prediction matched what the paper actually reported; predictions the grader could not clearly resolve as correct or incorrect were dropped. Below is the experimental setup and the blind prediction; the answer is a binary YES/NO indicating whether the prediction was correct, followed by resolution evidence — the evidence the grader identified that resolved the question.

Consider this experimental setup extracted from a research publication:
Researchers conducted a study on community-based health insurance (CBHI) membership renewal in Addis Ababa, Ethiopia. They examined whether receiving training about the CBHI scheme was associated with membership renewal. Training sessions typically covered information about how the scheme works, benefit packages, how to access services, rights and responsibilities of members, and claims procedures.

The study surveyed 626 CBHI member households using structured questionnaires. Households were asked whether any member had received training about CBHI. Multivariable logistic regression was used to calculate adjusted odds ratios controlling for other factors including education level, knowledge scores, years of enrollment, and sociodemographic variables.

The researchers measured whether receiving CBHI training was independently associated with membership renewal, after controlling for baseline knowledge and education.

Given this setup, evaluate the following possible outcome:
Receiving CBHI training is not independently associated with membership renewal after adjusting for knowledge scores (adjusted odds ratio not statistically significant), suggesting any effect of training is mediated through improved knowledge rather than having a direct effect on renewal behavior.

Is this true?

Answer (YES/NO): NO